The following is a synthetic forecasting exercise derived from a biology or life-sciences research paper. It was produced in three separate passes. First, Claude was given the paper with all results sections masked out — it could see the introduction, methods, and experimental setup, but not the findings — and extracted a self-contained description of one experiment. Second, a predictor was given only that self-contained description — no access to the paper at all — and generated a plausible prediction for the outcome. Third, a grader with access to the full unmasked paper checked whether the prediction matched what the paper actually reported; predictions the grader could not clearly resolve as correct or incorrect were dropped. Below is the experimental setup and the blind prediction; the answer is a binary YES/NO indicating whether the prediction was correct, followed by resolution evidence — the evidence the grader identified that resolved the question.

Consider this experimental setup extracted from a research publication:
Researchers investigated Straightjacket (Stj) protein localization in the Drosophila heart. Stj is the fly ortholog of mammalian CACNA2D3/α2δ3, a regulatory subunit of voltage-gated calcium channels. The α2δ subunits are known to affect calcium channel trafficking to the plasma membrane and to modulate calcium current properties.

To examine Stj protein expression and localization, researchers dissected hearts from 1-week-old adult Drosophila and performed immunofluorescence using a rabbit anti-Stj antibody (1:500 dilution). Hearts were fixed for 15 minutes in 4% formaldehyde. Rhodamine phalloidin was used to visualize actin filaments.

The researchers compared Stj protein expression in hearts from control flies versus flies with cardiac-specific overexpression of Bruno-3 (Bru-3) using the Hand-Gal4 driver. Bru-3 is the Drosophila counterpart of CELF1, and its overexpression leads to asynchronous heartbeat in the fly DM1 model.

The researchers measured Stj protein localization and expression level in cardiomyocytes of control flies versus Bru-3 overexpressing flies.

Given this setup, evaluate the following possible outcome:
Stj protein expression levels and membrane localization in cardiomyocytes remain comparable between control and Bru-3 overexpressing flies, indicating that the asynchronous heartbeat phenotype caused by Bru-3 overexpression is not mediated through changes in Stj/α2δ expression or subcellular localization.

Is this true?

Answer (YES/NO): NO